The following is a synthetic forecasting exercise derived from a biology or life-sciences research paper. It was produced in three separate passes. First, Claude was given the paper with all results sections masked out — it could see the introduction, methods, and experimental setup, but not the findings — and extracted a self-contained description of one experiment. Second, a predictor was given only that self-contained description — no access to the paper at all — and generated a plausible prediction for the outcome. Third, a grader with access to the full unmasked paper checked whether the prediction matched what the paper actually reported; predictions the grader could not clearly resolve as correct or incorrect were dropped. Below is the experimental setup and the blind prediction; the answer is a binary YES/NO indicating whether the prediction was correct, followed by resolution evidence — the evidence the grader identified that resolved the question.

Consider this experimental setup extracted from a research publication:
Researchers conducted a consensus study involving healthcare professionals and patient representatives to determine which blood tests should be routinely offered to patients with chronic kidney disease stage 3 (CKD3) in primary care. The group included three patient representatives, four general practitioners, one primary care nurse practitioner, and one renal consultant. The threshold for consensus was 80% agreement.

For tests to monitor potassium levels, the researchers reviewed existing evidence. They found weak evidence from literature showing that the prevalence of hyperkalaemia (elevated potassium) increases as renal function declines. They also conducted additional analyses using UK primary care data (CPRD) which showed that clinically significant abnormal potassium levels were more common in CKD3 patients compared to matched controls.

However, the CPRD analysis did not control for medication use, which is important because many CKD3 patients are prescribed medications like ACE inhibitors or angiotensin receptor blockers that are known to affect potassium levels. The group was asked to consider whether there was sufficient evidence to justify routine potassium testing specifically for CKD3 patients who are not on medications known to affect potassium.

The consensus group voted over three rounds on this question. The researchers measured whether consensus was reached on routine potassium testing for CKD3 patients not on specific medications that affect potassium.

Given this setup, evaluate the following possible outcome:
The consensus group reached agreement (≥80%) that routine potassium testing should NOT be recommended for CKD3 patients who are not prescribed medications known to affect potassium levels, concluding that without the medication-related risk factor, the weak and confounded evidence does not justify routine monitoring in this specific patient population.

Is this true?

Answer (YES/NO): YES